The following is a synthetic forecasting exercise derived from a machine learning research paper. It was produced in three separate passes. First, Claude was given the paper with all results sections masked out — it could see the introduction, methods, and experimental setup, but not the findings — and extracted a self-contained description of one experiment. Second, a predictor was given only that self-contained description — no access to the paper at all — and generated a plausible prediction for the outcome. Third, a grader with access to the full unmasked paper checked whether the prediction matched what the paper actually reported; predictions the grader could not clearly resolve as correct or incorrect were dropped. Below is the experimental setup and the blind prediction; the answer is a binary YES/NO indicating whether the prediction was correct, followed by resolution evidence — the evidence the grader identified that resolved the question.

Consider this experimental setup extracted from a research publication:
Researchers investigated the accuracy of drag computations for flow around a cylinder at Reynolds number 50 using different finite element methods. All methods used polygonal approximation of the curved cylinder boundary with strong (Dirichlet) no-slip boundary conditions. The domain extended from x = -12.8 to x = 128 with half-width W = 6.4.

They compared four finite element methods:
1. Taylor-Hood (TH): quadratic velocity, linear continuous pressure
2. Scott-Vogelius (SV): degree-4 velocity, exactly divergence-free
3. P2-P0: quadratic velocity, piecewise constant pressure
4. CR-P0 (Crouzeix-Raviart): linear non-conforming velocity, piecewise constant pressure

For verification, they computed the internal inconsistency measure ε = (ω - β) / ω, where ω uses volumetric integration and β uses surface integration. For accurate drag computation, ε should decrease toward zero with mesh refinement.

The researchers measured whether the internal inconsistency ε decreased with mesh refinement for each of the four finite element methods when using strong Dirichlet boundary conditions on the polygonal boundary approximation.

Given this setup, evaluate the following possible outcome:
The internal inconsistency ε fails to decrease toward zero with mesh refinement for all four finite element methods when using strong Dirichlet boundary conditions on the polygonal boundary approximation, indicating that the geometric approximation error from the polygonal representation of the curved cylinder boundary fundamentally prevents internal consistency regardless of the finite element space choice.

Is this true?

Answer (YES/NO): NO